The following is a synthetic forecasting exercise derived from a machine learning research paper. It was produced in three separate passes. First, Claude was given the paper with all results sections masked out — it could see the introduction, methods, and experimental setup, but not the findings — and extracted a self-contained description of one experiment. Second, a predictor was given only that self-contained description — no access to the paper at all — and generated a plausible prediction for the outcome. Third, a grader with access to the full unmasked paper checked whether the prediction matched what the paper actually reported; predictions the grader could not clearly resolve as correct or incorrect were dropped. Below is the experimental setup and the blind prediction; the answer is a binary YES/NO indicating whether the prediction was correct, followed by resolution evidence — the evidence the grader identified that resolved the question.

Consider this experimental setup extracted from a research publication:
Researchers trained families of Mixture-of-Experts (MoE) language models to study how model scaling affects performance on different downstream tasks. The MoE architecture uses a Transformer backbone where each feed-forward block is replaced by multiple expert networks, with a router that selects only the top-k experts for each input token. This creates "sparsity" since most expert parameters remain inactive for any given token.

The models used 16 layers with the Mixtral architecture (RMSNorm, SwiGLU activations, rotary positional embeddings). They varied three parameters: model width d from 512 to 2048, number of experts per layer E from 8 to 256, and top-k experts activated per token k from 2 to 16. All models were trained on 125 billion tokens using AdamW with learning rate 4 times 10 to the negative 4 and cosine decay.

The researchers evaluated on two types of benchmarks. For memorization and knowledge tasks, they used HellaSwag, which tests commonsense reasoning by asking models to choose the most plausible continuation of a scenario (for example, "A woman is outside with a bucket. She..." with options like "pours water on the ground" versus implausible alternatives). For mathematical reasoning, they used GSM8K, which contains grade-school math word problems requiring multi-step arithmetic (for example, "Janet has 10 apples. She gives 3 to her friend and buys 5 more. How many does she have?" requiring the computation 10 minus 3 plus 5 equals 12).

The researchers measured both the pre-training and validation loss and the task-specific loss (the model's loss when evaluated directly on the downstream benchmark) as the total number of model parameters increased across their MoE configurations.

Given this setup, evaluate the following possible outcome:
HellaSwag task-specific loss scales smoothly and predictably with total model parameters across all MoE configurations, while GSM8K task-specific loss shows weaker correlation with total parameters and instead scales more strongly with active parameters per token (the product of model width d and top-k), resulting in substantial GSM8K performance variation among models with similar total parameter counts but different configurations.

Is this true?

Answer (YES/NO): YES